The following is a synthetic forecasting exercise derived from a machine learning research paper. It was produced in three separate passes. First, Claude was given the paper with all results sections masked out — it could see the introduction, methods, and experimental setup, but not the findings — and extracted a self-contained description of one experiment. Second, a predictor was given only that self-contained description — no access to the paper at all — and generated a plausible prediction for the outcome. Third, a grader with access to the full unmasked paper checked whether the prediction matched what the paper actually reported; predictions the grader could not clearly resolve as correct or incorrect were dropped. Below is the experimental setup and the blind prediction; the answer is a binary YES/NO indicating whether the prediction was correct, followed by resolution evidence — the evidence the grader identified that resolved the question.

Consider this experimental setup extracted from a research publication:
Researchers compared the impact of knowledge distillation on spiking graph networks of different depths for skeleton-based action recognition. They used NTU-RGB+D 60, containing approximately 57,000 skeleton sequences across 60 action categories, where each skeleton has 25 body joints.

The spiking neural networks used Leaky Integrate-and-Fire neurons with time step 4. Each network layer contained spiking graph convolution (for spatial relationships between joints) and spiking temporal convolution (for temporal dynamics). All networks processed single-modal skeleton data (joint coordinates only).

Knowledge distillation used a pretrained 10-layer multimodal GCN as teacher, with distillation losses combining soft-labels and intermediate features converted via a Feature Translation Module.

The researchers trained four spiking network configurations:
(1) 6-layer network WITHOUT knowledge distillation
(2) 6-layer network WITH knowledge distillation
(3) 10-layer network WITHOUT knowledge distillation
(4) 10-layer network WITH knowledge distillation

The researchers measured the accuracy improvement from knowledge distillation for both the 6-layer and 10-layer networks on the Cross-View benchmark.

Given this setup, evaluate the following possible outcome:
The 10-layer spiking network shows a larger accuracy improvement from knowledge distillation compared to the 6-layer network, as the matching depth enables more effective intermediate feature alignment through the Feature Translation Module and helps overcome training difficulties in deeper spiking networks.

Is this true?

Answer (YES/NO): NO